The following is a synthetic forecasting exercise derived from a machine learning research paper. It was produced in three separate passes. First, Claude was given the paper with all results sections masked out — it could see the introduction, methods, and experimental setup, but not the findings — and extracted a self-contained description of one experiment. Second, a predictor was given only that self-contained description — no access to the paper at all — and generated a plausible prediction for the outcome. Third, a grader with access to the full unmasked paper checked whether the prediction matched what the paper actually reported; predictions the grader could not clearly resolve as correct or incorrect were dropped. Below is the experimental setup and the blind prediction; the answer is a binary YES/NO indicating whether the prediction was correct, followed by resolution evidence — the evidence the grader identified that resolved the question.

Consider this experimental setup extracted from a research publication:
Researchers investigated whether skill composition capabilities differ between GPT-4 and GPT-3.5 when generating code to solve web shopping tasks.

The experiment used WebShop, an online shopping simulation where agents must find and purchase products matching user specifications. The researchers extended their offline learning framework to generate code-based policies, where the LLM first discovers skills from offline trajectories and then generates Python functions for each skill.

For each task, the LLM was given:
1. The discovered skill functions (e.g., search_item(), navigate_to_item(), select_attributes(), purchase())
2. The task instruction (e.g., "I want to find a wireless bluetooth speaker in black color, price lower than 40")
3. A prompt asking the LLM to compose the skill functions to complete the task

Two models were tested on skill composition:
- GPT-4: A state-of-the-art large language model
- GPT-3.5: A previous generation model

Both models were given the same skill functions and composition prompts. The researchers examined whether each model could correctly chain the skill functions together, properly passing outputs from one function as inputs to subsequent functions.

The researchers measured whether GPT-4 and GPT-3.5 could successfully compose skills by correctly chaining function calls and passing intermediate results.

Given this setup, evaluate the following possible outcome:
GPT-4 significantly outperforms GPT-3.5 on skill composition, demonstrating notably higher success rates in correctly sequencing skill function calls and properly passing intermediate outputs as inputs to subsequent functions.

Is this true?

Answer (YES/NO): YES